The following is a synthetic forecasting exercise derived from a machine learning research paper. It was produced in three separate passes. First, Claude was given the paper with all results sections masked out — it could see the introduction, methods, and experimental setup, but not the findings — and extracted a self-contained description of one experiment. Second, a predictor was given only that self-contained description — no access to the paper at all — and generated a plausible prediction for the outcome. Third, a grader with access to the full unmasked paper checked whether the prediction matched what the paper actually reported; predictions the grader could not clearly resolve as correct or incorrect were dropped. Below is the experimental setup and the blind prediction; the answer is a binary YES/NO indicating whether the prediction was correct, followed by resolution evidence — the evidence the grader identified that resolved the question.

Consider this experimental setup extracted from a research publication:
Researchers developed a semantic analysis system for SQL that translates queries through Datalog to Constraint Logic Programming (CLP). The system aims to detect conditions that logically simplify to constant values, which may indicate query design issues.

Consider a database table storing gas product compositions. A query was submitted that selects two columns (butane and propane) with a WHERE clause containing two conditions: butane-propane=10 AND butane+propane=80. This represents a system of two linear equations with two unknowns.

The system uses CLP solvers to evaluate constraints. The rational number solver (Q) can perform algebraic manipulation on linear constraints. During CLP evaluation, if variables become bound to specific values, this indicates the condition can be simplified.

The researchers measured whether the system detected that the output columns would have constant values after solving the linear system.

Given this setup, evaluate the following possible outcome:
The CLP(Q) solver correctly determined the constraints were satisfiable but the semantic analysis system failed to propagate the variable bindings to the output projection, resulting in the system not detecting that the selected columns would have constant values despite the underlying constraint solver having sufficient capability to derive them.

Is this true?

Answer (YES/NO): NO